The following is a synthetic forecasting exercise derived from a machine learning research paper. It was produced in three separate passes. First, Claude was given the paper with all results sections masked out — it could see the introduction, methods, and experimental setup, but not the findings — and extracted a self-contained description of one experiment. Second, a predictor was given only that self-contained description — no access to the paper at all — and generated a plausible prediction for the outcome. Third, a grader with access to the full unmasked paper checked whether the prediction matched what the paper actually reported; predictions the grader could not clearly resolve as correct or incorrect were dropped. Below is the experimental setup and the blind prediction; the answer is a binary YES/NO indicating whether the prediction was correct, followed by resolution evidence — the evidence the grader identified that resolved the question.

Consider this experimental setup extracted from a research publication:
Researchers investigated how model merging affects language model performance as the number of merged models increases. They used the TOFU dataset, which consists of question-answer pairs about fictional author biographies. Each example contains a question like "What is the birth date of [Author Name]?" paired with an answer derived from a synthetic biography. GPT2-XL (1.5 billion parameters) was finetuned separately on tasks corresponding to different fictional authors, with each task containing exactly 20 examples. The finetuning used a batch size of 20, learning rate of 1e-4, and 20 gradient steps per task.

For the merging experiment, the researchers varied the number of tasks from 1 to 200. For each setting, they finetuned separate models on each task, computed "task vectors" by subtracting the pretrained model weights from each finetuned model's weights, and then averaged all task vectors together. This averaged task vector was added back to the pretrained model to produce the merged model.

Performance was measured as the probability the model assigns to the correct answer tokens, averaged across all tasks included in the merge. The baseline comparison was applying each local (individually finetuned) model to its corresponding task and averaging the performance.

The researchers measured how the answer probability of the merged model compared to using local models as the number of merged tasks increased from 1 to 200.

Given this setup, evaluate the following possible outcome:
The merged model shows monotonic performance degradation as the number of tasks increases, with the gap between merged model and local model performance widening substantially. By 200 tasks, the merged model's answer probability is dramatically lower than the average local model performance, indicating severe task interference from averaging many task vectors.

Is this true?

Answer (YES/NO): YES